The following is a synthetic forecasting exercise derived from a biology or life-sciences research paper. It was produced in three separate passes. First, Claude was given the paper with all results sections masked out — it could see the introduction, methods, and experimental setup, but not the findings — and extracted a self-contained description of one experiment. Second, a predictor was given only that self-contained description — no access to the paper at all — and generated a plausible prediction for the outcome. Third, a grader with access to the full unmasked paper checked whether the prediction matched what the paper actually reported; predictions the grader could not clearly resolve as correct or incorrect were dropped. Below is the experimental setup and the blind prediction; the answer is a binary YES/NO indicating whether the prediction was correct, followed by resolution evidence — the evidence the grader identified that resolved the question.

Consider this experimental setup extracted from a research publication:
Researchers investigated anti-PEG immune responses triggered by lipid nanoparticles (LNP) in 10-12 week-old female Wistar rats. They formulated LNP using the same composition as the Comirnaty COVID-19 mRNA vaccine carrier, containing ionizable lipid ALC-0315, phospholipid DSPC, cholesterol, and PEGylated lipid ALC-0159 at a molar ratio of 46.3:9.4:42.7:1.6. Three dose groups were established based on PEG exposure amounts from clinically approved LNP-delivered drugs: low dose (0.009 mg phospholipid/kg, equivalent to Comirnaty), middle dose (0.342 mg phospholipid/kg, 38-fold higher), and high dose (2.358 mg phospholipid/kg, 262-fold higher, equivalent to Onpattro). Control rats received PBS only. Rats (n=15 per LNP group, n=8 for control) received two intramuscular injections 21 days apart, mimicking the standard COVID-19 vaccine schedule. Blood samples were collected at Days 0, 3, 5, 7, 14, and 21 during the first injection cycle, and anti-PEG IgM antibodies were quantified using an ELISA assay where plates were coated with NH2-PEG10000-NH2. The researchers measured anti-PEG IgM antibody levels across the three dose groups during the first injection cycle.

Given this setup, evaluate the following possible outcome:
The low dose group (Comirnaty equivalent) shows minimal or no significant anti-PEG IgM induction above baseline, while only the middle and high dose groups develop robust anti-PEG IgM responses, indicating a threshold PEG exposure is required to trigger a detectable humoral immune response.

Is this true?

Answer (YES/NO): NO